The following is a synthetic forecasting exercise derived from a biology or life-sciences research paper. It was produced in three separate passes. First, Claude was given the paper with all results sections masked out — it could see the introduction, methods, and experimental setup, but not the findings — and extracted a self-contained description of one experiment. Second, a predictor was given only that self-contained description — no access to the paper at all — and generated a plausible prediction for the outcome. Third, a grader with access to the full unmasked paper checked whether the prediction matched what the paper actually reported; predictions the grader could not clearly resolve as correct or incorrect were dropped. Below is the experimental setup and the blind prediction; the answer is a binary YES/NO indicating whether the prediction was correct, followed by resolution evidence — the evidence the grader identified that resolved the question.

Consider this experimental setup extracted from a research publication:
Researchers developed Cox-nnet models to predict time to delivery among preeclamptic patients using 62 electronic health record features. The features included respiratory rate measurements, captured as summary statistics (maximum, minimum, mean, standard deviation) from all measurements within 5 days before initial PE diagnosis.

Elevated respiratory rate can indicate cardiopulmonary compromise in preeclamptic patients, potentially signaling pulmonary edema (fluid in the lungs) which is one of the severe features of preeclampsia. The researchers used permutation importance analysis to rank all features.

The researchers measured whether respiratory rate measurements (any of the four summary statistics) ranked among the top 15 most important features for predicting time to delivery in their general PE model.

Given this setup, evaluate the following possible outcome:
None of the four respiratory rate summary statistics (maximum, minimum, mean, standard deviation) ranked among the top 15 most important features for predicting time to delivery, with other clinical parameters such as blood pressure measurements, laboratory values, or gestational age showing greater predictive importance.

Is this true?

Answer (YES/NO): NO